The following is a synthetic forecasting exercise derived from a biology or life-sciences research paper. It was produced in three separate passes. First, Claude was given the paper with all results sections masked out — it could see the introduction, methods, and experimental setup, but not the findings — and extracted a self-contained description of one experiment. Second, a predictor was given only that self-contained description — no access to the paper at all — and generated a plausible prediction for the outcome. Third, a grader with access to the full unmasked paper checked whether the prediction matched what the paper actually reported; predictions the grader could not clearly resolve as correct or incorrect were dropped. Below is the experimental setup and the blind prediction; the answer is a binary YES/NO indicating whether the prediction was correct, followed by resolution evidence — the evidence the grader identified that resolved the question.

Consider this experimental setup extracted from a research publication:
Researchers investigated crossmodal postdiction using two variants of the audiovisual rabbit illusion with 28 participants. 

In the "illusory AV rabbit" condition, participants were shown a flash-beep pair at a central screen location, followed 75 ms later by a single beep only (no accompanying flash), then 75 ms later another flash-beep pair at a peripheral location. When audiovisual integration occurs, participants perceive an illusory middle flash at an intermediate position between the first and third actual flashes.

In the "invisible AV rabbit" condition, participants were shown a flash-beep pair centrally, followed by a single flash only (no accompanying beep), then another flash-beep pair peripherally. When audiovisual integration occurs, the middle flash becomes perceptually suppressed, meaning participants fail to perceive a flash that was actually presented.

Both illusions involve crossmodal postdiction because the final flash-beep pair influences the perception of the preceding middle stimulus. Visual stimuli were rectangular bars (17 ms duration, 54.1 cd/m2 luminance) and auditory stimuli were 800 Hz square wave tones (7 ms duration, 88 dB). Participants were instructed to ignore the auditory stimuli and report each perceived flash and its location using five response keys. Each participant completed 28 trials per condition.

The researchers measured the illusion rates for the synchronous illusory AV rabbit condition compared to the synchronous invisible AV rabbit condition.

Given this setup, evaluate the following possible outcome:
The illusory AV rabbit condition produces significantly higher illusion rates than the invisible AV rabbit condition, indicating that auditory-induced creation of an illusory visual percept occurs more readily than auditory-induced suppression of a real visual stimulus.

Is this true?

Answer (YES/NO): NO